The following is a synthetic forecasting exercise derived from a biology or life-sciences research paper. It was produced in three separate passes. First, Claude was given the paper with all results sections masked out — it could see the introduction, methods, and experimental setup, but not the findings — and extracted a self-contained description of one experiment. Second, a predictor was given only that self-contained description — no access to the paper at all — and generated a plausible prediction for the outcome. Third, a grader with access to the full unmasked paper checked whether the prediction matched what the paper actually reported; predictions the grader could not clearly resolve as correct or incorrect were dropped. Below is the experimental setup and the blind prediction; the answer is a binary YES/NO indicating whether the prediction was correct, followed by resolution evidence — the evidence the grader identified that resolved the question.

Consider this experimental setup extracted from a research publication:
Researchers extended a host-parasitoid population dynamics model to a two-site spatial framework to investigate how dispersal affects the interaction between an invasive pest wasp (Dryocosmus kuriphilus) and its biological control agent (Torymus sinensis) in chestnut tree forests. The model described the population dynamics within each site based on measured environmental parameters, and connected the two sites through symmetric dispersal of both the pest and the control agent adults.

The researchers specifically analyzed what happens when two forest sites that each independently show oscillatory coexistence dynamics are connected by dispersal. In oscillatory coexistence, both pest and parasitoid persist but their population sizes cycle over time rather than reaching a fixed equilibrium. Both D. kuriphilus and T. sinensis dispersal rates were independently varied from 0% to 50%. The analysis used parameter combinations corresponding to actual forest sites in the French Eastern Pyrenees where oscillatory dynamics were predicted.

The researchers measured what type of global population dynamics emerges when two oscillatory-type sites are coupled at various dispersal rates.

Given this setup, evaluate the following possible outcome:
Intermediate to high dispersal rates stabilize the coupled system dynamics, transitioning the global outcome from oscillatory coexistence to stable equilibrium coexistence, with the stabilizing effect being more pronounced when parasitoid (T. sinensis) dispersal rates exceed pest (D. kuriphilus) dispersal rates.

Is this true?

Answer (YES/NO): NO